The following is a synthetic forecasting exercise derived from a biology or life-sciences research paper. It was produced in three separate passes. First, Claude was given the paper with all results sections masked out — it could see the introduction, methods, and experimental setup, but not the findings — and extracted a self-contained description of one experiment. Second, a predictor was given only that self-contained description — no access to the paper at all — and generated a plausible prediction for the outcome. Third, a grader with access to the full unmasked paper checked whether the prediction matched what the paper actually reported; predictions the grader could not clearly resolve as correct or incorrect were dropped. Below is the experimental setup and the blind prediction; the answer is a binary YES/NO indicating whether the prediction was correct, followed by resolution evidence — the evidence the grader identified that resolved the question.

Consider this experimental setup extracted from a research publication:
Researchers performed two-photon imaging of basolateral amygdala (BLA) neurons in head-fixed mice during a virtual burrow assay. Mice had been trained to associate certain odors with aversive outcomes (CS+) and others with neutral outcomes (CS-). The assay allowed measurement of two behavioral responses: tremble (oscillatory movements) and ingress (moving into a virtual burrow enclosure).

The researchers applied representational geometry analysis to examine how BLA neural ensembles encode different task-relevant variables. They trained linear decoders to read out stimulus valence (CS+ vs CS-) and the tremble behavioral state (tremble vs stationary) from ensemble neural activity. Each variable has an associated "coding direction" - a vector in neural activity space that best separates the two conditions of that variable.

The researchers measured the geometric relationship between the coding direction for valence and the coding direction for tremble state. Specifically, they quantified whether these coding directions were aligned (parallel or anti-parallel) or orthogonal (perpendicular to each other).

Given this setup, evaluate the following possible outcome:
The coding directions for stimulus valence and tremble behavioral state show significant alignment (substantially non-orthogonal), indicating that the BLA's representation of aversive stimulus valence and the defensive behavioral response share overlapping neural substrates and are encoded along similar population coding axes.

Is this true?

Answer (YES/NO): NO